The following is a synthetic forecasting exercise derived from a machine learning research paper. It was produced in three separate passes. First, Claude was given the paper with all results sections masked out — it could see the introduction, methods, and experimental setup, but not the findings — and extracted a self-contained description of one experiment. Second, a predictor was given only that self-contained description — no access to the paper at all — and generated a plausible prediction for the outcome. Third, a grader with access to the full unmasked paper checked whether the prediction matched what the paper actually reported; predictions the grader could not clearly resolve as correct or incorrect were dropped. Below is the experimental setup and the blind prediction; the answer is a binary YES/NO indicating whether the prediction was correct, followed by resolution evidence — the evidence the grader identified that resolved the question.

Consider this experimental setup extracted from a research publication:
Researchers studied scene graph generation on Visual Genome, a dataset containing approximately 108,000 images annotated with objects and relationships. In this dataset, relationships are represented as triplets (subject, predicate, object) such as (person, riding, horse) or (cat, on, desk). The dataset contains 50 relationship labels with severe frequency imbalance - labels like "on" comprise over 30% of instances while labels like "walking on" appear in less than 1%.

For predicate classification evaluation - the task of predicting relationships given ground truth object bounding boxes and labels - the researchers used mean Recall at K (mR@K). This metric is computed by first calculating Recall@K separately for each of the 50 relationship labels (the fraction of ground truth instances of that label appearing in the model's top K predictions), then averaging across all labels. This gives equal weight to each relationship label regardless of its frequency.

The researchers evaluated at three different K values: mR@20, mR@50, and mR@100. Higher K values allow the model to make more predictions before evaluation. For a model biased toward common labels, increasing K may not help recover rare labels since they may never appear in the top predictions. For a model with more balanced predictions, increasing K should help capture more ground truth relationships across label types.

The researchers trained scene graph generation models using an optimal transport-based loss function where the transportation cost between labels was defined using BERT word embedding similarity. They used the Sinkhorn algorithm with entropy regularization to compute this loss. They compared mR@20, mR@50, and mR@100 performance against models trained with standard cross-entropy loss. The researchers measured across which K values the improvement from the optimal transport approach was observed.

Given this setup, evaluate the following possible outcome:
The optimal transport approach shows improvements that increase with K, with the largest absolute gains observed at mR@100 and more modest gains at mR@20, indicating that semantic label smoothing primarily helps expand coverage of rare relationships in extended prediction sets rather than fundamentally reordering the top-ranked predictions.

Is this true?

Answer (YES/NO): NO